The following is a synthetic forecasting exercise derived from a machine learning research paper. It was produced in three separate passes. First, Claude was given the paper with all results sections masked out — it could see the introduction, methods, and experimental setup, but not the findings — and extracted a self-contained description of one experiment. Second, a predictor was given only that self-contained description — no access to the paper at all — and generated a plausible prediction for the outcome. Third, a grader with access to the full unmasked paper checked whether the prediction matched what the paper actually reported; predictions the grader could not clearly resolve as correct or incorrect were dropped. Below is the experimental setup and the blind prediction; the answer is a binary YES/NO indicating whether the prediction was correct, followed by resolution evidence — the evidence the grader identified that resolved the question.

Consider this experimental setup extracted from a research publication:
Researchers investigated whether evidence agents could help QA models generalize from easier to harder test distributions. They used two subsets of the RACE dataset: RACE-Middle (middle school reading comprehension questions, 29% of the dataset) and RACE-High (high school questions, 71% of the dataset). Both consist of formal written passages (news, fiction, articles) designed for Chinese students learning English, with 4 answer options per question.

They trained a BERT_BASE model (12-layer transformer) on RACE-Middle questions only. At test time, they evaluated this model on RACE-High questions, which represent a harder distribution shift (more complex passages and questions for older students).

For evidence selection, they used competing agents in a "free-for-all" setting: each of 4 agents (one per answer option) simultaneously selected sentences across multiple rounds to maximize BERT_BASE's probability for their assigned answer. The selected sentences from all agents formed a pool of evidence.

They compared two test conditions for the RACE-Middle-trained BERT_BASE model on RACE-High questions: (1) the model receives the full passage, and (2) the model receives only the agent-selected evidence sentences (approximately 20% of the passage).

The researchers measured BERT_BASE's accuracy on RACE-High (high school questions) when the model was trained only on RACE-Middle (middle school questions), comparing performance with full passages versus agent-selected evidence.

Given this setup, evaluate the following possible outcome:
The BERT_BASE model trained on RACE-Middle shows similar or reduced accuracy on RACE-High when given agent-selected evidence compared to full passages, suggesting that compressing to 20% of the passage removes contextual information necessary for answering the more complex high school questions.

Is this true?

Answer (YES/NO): NO